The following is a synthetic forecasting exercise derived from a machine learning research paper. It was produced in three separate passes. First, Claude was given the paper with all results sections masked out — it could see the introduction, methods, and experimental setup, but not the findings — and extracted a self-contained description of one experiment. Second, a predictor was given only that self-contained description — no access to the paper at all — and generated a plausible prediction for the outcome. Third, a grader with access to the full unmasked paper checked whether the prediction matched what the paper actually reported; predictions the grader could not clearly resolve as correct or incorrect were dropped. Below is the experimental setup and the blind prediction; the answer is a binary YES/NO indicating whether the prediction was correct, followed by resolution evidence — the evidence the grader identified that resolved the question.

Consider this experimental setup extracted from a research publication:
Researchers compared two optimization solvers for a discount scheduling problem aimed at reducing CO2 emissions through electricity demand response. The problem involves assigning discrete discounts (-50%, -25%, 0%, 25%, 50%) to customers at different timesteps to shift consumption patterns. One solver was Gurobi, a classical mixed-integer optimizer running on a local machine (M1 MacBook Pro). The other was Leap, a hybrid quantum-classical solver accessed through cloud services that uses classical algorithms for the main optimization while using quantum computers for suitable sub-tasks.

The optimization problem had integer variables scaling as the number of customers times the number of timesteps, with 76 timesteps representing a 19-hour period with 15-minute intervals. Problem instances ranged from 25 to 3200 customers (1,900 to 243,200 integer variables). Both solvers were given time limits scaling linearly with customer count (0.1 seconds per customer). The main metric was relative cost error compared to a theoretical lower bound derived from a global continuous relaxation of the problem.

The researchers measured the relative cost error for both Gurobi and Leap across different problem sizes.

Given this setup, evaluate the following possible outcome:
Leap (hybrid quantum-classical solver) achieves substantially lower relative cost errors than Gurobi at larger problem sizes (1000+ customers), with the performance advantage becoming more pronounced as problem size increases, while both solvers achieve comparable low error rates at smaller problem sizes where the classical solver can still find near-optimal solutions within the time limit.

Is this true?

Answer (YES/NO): NO